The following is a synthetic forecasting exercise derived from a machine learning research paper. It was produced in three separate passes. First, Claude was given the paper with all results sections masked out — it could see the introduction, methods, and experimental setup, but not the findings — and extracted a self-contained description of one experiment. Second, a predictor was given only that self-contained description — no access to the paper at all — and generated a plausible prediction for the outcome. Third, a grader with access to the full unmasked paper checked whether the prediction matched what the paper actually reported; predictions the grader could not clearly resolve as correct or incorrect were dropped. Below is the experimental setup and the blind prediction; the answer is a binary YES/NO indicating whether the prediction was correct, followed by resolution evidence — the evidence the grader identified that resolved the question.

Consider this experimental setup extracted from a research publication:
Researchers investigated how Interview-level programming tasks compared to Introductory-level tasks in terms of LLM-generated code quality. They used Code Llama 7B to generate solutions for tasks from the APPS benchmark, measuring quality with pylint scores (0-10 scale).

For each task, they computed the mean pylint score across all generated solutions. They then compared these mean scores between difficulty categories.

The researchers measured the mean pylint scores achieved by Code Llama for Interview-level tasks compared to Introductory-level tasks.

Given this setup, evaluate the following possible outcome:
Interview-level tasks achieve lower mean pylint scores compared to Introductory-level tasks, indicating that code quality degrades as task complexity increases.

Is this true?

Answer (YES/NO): NO